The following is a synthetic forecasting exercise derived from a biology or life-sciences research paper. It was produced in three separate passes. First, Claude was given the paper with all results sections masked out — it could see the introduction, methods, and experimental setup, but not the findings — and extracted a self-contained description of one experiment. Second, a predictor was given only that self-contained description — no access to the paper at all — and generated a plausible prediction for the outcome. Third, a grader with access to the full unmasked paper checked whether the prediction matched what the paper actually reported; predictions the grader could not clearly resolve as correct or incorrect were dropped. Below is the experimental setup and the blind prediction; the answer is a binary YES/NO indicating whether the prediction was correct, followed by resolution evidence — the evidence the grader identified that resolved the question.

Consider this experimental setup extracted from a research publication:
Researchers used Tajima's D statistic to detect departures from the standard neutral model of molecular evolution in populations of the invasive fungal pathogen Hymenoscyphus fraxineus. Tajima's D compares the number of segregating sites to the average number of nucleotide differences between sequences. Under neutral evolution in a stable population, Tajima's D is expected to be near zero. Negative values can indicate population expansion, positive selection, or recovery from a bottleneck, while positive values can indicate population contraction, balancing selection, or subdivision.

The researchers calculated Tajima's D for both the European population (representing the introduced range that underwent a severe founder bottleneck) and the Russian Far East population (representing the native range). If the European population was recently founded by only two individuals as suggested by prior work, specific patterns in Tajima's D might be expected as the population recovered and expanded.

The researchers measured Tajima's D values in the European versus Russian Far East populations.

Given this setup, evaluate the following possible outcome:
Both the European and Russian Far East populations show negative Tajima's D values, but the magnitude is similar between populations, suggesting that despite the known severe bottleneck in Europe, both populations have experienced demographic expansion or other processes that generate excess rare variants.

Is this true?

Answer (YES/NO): NO